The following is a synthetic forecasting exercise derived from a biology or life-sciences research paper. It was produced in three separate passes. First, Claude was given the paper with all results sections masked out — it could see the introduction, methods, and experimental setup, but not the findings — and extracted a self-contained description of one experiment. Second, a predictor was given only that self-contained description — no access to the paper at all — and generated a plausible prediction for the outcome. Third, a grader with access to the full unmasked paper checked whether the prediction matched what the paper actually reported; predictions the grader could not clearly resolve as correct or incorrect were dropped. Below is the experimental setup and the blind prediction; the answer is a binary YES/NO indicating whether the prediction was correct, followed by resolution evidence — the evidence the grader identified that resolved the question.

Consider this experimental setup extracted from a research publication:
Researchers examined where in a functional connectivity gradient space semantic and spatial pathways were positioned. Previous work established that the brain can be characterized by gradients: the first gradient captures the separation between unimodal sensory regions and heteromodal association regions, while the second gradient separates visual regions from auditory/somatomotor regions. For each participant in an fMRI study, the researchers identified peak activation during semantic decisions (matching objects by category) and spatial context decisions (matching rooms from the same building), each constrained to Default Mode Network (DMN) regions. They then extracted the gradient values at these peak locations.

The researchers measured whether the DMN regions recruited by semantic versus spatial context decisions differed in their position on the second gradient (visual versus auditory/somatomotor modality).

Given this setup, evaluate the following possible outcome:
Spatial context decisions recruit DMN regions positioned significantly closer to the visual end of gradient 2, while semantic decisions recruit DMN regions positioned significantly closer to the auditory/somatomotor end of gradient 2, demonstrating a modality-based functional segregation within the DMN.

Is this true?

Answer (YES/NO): NO